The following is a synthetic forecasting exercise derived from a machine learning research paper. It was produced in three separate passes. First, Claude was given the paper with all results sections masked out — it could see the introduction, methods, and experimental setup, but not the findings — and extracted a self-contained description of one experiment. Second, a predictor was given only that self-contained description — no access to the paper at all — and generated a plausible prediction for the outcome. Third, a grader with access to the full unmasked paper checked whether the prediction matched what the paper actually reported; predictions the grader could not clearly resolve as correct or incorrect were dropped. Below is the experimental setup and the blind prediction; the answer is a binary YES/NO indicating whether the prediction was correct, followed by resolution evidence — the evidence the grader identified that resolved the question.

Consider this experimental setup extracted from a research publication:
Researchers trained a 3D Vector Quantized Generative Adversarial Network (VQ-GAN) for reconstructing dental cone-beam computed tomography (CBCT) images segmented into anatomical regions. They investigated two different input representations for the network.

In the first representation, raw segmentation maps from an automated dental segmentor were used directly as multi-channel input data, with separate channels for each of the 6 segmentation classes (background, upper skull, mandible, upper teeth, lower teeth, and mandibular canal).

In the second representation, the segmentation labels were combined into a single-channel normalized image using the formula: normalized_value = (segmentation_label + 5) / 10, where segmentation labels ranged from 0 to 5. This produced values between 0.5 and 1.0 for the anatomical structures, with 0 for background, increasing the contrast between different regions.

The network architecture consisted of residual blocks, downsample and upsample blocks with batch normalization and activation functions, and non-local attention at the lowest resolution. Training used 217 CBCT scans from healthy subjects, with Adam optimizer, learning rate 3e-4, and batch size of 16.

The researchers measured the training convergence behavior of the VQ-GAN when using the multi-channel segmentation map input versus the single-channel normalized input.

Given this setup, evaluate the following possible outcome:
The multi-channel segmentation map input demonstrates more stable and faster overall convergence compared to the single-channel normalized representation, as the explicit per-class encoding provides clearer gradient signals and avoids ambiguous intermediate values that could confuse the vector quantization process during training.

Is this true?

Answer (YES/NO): NO